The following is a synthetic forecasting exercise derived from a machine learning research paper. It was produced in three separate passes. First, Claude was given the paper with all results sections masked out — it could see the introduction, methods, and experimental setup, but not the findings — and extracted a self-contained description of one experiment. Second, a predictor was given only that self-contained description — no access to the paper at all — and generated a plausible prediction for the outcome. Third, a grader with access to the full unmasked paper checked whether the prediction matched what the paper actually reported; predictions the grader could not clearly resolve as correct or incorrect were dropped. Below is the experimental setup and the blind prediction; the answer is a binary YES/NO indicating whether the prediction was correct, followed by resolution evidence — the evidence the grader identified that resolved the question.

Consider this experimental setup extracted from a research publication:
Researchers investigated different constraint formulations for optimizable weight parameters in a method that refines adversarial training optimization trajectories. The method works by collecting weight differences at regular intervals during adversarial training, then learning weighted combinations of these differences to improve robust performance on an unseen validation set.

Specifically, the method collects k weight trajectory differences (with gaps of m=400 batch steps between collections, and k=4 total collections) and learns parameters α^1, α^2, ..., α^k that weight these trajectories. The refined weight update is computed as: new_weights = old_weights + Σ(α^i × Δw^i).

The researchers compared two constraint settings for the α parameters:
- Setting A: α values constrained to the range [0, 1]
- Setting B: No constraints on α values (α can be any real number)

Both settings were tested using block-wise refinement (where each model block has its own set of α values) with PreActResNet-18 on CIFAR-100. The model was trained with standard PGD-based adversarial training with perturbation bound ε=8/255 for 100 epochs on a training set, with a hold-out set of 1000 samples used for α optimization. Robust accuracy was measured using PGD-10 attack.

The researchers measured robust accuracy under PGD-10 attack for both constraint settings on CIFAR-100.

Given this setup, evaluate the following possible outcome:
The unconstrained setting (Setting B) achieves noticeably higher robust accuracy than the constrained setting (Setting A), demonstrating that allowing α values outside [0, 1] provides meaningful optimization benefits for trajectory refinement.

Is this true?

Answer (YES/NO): NO